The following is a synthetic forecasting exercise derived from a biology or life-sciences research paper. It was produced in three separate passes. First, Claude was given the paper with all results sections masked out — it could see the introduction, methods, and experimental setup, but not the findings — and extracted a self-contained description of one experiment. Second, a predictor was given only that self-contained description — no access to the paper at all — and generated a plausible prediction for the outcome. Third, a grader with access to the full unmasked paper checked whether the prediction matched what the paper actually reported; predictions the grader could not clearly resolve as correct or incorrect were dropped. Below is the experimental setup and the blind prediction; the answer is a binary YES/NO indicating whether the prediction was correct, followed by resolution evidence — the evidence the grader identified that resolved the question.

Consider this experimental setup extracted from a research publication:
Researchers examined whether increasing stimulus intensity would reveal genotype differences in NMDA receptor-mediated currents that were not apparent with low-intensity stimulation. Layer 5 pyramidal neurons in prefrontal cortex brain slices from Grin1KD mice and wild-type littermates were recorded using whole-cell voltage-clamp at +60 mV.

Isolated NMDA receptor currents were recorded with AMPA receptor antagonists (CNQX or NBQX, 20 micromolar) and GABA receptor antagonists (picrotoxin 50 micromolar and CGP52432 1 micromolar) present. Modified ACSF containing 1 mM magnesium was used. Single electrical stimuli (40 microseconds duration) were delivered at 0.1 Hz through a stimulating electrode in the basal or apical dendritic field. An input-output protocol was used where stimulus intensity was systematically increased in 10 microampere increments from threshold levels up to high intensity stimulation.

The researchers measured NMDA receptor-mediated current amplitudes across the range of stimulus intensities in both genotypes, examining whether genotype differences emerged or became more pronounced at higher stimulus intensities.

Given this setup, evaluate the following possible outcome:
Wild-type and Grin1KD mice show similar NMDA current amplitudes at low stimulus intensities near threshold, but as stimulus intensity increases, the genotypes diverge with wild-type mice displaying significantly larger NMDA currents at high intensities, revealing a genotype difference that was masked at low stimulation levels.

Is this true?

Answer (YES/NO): YES